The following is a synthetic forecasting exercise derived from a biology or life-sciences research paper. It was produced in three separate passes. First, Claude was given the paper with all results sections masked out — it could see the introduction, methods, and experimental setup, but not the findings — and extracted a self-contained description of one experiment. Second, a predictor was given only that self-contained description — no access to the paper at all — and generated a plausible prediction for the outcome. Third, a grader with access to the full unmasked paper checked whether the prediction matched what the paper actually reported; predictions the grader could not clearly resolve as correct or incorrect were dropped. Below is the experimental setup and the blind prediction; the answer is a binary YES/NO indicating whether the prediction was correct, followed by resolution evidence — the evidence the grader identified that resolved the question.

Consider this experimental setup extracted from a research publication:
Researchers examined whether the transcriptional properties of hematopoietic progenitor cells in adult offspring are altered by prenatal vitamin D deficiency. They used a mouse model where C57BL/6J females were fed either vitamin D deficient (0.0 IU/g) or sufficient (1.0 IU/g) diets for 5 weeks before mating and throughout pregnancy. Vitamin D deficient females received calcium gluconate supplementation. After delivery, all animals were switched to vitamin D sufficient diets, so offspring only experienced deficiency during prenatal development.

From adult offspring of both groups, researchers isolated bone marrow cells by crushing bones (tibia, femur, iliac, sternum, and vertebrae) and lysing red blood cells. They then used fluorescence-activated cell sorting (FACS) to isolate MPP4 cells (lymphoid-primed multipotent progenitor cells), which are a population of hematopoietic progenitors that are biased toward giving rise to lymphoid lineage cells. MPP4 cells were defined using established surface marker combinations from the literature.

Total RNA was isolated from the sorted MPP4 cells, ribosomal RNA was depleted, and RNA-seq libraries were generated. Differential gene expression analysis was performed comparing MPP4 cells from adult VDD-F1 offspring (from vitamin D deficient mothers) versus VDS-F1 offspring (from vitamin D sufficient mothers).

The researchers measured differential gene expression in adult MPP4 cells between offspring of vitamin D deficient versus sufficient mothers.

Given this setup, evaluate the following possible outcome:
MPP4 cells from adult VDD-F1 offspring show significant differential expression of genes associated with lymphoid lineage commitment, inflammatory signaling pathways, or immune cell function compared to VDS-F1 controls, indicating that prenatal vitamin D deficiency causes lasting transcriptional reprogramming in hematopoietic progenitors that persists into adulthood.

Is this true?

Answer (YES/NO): YES